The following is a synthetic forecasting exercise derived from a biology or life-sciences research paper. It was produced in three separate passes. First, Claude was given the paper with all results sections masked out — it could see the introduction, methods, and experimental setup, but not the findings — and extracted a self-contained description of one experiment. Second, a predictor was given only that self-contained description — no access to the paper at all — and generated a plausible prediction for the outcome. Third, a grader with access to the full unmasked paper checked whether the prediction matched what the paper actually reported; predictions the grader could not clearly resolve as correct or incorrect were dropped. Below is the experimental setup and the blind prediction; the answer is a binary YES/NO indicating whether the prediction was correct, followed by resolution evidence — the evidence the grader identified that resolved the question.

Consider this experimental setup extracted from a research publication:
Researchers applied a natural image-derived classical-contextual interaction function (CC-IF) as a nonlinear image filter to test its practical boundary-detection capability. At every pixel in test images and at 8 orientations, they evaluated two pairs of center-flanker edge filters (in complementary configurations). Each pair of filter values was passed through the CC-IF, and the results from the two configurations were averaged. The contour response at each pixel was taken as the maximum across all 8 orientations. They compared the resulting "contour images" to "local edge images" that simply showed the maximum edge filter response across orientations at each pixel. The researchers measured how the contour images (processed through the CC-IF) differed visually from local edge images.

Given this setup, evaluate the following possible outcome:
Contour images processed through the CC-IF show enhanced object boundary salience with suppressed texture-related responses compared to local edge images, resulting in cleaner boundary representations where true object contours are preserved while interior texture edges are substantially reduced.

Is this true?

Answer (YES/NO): YES